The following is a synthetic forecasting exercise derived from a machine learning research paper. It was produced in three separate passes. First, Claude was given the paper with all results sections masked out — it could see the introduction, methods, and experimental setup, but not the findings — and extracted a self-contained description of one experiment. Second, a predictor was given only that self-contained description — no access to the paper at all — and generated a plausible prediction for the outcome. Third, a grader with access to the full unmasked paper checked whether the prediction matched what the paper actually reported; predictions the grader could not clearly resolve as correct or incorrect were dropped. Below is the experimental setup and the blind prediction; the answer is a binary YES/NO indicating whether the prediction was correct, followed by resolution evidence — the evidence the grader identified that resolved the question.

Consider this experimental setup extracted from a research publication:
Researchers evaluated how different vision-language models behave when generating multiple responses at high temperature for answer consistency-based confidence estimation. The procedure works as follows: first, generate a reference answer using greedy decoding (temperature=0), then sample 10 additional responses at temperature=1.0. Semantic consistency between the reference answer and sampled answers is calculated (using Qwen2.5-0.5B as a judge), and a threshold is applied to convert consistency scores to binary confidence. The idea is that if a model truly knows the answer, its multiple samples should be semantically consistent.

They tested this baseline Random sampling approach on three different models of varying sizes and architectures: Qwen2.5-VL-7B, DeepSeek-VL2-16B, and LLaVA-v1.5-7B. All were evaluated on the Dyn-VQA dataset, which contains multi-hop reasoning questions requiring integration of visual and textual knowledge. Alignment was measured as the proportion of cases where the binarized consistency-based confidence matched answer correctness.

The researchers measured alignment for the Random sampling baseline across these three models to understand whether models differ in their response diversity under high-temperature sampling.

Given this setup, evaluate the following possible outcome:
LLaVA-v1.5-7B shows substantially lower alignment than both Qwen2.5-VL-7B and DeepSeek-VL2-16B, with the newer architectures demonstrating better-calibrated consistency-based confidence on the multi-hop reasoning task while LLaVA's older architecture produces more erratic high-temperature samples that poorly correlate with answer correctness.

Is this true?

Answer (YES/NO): NO